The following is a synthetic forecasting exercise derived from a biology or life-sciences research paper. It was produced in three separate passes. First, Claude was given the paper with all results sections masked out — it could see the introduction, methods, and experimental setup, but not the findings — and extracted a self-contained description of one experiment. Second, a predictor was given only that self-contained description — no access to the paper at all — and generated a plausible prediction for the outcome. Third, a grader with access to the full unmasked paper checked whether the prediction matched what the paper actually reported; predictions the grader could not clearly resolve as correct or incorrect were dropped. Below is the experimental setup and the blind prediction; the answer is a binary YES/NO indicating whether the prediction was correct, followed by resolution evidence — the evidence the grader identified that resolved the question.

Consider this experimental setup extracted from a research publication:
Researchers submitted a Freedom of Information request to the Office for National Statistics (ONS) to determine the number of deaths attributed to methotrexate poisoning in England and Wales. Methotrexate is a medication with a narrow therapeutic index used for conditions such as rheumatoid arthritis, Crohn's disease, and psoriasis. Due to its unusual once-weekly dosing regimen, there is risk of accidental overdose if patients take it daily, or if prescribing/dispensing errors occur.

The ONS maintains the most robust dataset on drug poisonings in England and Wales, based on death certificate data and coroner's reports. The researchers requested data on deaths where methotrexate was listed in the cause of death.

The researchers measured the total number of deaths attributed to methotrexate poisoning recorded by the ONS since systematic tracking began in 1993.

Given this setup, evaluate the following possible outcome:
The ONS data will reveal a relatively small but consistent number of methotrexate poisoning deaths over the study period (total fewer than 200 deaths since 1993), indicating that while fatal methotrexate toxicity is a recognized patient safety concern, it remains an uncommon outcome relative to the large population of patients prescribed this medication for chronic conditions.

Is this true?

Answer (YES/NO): YES